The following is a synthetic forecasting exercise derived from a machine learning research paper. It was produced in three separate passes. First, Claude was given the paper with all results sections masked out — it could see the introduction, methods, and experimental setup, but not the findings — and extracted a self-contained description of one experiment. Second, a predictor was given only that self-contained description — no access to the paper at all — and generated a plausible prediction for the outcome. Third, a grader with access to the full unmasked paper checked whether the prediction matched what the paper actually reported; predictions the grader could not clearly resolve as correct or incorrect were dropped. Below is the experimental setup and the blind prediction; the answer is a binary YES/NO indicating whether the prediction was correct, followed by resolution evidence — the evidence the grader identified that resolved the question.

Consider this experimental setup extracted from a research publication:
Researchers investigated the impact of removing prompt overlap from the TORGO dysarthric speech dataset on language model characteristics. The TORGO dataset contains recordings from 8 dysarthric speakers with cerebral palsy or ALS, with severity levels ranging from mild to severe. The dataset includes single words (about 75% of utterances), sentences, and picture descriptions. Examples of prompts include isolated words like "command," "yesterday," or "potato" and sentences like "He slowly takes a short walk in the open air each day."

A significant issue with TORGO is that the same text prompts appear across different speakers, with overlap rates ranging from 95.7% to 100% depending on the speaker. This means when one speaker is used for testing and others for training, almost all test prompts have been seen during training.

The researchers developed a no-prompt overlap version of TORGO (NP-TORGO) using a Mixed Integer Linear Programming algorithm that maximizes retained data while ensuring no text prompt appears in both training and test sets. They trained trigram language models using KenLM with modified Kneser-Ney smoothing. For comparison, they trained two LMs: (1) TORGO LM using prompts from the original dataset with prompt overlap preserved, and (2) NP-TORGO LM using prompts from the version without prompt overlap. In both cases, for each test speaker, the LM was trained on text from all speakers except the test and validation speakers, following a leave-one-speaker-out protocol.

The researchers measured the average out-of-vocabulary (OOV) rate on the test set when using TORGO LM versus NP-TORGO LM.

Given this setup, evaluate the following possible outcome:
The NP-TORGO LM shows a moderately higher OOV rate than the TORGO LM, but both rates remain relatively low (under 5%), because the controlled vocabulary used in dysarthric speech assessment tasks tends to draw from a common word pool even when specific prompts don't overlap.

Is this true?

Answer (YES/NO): NO